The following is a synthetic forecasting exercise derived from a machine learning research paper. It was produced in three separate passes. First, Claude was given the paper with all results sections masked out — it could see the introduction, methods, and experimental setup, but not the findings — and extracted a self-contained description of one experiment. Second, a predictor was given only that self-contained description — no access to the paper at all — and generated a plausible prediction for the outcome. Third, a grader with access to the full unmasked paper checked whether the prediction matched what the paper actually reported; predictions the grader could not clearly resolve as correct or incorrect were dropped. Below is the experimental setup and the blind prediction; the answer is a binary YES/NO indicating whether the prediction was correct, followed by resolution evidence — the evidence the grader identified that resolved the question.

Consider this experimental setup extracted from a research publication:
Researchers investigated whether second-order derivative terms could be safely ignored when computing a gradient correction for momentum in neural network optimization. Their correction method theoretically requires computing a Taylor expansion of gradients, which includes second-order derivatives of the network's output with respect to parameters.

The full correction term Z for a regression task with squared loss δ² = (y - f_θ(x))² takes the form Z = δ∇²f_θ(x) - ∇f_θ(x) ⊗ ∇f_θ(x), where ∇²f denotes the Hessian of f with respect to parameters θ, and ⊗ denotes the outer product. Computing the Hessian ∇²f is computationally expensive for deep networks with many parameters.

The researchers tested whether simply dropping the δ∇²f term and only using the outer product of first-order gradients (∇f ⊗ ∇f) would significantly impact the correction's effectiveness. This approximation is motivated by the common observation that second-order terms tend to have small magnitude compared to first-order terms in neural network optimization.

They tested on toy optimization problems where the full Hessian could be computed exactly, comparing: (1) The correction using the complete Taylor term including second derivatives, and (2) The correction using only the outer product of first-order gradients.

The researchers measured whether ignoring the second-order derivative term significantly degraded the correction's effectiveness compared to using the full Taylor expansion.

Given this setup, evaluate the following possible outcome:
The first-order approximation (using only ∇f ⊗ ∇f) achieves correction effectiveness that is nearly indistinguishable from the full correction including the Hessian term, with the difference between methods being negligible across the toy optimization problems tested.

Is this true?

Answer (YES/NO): YES